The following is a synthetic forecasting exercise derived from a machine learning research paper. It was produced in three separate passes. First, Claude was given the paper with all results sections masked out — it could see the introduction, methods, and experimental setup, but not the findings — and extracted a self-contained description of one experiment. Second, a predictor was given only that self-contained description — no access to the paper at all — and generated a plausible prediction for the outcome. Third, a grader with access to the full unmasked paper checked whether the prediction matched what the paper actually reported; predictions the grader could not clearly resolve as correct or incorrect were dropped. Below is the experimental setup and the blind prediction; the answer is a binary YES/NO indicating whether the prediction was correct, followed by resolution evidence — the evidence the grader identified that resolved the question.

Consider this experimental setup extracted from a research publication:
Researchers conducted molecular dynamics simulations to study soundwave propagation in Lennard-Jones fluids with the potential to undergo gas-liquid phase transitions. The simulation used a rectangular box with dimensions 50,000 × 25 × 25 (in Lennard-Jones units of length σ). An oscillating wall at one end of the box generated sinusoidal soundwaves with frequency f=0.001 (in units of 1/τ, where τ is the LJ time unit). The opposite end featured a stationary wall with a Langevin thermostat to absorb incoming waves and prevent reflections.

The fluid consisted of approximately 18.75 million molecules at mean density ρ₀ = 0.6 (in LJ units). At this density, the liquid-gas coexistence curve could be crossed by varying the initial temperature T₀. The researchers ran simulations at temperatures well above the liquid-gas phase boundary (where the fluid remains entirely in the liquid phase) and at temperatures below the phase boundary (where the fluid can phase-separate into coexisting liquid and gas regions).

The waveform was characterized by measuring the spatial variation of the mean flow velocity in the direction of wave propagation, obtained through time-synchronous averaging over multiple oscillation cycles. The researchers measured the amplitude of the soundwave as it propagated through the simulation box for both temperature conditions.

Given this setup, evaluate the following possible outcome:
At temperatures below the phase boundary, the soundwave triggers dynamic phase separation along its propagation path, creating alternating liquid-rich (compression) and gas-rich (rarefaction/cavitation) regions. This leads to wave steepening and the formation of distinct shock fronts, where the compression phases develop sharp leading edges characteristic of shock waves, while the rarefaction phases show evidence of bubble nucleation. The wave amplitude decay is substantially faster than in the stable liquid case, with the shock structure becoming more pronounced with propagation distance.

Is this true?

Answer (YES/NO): NO